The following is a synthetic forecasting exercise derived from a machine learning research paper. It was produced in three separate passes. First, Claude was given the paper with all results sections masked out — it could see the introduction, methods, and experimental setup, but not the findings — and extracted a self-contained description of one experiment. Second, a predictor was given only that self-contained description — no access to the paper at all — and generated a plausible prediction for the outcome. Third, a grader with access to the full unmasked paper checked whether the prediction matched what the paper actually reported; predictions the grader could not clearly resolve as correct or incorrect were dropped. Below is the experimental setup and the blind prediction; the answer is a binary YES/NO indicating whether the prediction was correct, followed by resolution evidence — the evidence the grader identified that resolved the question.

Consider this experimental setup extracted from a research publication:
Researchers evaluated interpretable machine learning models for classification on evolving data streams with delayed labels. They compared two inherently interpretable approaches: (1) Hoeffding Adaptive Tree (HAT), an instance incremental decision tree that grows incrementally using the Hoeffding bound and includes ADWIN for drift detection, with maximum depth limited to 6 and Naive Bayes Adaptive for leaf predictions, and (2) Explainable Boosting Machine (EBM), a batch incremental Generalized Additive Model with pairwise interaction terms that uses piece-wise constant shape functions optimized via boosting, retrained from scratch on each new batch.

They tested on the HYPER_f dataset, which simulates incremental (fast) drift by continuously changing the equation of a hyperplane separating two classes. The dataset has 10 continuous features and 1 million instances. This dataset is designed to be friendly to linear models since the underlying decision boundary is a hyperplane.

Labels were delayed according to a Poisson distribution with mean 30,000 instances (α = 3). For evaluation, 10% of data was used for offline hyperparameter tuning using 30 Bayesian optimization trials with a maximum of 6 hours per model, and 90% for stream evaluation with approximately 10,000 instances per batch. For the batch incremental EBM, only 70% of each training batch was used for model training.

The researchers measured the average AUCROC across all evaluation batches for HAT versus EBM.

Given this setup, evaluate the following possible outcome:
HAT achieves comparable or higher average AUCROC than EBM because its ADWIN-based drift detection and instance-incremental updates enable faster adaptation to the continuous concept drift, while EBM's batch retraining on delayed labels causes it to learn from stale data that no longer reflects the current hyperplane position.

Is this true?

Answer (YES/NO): NO